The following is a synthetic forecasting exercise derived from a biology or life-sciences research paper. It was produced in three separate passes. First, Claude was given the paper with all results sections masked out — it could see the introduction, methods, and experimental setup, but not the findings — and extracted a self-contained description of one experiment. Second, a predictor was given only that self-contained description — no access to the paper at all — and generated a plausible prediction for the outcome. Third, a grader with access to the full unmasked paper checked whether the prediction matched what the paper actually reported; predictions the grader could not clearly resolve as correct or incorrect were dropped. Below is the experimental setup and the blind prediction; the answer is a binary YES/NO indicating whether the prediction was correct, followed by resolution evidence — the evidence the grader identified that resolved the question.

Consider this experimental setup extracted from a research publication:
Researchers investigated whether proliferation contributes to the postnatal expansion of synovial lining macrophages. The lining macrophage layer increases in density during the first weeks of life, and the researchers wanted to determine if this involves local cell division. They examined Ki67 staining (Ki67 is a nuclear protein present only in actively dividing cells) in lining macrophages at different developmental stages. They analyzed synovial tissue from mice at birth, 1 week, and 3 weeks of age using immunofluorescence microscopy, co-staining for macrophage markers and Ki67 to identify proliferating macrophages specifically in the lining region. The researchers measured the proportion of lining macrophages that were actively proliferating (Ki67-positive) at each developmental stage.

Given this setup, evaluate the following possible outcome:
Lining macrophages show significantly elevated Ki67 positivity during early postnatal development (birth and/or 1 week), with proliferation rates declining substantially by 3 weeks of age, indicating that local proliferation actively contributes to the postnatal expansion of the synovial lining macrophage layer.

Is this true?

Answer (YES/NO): NO